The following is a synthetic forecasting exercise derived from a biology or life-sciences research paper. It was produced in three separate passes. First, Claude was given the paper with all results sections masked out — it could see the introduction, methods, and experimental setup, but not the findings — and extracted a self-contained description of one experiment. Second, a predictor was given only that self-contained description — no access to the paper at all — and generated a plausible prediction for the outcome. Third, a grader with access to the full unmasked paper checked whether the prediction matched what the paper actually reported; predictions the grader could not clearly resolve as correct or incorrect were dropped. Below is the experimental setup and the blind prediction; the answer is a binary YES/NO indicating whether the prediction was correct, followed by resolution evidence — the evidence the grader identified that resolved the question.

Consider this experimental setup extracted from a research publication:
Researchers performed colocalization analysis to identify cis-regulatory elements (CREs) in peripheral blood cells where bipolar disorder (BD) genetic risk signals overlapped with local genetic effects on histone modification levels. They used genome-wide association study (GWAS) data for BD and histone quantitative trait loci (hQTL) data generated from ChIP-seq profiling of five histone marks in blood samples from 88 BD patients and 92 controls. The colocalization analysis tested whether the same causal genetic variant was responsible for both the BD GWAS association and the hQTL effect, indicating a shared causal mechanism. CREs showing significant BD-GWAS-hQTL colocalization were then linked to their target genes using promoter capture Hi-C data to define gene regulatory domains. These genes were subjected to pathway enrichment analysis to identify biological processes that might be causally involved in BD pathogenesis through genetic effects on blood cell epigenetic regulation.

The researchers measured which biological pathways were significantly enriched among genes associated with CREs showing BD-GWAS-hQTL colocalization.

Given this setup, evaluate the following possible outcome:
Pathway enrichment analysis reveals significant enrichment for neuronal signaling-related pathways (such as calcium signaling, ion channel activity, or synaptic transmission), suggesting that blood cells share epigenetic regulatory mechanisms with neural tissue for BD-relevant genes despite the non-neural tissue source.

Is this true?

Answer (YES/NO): NO